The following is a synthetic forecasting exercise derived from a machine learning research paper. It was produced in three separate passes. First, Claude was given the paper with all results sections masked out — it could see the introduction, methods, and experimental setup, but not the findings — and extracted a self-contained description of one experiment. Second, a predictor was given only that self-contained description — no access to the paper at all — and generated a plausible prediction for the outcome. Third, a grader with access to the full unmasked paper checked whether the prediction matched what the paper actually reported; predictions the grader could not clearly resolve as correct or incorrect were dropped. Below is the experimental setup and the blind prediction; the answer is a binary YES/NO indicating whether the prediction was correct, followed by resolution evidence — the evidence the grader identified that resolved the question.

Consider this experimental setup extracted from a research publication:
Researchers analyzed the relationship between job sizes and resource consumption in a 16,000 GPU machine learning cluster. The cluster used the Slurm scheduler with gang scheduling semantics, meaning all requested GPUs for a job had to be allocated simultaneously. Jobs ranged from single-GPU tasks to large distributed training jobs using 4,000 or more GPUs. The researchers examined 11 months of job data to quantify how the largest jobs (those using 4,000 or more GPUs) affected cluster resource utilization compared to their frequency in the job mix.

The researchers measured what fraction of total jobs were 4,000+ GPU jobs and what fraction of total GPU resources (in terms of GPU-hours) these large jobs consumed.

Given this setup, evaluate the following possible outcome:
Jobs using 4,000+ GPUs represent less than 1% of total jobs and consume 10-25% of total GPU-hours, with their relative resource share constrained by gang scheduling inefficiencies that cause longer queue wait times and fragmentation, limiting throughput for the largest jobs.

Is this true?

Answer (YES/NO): YES